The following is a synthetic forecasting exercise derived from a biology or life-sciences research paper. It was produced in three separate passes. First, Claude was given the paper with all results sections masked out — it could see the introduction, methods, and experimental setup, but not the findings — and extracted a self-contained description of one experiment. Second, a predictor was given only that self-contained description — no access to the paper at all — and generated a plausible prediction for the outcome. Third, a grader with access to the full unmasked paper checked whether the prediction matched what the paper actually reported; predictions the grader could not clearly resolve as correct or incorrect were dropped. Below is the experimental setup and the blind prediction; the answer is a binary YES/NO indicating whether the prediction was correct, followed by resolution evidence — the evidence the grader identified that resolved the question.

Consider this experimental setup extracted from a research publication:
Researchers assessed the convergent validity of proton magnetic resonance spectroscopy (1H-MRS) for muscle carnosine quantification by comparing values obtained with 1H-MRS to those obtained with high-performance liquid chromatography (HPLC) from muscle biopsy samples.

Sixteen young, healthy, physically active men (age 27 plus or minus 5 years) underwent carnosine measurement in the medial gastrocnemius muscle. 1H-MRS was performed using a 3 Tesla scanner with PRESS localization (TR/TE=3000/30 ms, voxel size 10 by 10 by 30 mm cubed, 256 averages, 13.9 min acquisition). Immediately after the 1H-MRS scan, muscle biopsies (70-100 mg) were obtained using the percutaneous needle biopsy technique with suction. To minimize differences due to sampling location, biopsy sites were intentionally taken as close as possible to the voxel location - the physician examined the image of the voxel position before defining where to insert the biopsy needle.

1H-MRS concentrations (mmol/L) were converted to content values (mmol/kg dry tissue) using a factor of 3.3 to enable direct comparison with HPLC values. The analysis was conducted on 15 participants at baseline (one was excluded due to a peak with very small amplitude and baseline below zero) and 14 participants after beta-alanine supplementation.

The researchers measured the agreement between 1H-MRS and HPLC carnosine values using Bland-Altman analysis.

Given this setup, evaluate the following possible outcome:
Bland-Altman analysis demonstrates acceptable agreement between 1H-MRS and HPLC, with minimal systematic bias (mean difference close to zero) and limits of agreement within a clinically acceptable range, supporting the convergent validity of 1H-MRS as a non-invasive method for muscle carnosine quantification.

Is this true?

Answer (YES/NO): NO